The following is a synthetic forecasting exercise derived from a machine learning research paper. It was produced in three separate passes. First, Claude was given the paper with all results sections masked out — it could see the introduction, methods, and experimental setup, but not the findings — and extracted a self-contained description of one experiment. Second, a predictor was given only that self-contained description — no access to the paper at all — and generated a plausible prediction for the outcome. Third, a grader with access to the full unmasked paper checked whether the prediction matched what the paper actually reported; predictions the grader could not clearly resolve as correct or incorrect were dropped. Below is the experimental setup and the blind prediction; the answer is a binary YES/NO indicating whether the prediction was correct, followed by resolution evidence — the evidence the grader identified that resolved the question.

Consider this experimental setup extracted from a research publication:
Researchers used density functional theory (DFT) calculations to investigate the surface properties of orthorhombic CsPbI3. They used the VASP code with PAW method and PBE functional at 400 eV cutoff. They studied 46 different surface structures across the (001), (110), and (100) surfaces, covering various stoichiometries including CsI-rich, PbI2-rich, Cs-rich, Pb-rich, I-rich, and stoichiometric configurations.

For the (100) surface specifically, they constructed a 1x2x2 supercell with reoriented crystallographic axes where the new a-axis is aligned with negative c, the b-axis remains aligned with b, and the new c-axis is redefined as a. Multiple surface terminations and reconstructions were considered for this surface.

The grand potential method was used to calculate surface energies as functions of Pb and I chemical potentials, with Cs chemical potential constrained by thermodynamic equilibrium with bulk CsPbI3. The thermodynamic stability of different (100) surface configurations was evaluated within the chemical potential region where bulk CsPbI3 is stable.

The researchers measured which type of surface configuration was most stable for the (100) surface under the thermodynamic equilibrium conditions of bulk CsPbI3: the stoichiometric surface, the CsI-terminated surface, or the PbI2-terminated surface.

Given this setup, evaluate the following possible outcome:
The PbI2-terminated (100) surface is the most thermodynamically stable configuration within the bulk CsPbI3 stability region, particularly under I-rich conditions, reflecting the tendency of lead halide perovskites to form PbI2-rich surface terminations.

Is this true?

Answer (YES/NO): NO